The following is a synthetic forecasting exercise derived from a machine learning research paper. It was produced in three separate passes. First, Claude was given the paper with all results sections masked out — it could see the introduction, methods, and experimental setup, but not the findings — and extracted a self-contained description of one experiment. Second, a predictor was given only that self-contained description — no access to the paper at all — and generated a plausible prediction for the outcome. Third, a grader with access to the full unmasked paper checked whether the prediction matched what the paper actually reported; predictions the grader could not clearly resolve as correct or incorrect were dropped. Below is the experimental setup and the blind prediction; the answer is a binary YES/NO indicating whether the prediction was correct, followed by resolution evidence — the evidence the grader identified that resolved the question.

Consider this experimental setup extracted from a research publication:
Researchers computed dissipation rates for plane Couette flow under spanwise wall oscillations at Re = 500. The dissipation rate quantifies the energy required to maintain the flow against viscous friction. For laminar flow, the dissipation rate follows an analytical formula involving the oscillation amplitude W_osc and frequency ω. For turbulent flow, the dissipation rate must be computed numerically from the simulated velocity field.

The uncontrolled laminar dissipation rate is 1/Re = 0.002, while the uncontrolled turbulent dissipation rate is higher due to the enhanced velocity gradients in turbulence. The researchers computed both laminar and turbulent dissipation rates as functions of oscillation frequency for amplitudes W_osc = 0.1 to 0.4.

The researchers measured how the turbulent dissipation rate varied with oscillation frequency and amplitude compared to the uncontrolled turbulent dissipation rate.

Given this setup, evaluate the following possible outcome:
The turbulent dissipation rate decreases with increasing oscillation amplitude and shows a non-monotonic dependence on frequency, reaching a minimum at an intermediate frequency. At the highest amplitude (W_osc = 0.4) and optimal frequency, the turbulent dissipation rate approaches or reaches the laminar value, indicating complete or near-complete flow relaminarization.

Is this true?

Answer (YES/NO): NO